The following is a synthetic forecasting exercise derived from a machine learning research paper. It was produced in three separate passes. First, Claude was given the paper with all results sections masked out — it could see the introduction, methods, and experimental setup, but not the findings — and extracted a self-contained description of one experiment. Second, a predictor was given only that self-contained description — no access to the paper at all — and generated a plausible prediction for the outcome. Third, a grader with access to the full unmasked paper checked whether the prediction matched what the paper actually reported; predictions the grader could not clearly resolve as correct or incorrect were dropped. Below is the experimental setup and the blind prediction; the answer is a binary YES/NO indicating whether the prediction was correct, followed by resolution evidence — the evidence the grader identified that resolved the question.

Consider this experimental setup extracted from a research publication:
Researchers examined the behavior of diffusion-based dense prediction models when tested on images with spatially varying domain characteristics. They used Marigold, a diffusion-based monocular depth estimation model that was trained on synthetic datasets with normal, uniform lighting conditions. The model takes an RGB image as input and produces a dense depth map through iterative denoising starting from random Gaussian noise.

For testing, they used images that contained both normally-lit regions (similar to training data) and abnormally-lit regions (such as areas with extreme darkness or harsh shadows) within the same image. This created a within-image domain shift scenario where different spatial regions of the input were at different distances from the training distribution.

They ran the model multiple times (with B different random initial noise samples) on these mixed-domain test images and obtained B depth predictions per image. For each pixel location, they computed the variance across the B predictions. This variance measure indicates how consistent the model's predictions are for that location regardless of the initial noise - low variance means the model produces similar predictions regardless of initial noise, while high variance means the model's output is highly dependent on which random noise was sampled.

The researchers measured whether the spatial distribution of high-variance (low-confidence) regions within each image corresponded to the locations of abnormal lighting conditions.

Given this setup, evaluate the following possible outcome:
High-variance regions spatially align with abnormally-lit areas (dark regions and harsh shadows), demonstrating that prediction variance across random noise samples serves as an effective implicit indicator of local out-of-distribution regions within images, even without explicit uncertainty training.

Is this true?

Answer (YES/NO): YES